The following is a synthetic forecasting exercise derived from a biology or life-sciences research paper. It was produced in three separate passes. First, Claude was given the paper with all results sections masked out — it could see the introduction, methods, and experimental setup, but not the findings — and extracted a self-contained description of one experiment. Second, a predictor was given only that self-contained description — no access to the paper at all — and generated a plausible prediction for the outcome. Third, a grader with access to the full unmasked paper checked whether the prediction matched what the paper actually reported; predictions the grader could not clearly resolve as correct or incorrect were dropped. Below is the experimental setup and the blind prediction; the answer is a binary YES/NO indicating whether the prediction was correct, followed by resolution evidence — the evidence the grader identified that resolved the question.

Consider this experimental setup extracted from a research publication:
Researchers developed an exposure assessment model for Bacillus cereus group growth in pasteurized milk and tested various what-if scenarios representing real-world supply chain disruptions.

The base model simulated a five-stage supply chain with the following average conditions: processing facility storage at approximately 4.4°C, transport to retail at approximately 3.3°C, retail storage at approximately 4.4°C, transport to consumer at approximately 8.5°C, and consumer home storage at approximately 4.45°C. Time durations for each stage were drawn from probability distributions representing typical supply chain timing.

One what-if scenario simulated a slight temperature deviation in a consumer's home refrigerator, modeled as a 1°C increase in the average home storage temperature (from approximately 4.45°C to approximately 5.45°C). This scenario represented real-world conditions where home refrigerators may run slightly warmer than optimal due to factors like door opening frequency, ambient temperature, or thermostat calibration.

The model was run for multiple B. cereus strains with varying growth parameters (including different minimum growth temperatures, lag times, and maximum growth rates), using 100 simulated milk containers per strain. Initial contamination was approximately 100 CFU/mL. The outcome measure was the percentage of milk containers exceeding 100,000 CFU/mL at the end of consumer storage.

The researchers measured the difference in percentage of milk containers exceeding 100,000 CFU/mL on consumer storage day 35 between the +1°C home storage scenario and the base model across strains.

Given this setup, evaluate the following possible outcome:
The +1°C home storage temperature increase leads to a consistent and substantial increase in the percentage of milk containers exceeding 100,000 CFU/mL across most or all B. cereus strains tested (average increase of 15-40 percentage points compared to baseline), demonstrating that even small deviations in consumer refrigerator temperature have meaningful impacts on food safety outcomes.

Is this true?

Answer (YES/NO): NO